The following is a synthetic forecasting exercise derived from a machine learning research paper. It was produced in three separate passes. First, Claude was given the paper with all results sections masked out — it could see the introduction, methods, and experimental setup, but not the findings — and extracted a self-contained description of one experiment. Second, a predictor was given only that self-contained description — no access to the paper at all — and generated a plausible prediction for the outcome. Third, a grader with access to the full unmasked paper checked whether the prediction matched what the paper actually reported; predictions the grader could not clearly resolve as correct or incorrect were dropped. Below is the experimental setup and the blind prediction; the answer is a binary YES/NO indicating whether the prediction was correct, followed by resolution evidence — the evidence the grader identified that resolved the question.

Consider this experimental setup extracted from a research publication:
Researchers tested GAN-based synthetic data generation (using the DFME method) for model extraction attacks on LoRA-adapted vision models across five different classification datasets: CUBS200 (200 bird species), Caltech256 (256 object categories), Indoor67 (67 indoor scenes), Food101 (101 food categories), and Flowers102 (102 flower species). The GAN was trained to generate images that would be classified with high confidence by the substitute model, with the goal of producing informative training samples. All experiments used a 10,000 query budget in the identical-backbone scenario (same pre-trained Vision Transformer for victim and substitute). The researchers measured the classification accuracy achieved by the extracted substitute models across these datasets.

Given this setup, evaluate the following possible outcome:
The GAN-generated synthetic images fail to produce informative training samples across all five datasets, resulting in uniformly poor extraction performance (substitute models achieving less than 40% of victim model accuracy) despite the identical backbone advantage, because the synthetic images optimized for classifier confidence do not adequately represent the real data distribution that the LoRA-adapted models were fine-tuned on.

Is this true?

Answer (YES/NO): YES